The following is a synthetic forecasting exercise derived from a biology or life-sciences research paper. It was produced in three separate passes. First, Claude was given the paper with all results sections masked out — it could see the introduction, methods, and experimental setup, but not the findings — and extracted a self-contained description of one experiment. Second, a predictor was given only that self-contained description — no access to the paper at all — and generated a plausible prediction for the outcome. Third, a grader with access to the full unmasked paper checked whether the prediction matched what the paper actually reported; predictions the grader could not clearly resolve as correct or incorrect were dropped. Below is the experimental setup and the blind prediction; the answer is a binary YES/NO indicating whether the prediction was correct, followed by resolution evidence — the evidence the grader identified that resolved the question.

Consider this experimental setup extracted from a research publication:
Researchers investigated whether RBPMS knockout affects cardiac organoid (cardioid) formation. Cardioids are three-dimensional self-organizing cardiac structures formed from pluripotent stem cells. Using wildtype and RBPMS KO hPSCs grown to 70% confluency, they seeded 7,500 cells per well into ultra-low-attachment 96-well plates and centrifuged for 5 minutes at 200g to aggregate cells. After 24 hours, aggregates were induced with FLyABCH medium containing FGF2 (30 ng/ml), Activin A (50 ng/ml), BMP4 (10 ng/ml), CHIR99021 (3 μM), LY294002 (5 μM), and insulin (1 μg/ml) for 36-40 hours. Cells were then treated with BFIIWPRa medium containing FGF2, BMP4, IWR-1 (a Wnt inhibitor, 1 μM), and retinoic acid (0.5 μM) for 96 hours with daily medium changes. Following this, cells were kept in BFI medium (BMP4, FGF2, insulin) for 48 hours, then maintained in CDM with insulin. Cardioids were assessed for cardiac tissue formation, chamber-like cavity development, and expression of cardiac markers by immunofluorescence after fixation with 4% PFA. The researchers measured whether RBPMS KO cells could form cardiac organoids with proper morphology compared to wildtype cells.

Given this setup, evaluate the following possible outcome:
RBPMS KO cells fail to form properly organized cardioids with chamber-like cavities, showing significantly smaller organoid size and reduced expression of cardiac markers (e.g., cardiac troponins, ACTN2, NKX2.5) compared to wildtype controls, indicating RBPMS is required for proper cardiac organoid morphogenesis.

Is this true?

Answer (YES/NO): YES